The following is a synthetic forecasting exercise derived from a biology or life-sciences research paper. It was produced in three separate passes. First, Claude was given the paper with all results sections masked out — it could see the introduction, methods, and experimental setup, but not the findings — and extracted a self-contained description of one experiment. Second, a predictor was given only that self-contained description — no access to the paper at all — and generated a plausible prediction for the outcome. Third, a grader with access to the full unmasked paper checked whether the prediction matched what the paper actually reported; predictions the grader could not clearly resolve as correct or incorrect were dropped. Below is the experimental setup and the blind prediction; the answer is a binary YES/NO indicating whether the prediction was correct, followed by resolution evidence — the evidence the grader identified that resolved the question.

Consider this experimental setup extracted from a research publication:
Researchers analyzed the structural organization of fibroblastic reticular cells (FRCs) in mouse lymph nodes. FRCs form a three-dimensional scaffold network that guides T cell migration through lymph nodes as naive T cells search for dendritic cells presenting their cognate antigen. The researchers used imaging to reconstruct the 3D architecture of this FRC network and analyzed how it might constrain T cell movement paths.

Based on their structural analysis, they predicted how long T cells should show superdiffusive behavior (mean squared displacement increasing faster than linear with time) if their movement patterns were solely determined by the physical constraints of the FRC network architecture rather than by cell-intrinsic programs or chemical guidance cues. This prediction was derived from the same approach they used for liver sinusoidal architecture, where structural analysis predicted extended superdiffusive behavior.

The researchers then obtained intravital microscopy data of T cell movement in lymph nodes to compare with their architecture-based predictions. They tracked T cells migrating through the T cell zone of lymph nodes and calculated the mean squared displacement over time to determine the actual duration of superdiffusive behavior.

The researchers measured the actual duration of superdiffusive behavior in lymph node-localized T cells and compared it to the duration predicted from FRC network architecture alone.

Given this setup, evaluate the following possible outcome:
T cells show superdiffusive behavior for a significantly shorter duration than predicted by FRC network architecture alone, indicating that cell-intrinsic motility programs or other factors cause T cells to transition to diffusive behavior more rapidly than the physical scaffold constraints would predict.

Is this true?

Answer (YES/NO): YES